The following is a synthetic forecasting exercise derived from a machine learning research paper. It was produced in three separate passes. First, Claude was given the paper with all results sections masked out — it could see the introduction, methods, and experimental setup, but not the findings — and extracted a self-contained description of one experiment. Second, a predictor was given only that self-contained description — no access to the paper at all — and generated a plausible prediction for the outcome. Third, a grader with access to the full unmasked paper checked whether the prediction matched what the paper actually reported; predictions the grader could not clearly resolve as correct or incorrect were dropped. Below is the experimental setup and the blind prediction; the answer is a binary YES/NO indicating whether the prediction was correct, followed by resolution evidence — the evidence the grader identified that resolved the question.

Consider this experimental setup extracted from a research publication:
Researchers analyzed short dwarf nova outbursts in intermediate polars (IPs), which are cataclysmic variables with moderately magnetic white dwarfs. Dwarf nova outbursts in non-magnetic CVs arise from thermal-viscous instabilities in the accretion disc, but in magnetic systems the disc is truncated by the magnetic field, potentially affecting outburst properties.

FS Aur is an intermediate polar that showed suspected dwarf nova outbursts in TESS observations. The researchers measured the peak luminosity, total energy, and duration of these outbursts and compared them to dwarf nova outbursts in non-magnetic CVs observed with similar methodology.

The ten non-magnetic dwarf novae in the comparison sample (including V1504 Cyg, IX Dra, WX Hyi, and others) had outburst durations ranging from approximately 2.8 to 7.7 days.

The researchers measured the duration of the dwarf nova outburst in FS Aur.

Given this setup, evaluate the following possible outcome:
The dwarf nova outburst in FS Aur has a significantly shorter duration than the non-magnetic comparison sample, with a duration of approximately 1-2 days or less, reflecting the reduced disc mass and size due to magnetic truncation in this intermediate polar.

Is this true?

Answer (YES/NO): NO